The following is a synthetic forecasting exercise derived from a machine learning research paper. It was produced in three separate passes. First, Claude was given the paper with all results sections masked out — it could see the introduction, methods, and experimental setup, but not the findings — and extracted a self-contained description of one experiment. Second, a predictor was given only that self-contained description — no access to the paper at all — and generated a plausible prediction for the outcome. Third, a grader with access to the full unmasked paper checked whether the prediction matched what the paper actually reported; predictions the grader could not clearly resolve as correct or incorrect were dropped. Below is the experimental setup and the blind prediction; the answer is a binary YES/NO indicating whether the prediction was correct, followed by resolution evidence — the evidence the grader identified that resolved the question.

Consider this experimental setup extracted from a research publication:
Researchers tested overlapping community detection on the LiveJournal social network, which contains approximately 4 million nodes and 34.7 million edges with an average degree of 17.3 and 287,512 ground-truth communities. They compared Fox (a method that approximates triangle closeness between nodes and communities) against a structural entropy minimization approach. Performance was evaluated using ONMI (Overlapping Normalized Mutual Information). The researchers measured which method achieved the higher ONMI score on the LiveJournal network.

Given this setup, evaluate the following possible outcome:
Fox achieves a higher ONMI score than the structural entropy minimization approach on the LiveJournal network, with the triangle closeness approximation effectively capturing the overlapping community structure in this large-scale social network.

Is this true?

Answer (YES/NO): YES